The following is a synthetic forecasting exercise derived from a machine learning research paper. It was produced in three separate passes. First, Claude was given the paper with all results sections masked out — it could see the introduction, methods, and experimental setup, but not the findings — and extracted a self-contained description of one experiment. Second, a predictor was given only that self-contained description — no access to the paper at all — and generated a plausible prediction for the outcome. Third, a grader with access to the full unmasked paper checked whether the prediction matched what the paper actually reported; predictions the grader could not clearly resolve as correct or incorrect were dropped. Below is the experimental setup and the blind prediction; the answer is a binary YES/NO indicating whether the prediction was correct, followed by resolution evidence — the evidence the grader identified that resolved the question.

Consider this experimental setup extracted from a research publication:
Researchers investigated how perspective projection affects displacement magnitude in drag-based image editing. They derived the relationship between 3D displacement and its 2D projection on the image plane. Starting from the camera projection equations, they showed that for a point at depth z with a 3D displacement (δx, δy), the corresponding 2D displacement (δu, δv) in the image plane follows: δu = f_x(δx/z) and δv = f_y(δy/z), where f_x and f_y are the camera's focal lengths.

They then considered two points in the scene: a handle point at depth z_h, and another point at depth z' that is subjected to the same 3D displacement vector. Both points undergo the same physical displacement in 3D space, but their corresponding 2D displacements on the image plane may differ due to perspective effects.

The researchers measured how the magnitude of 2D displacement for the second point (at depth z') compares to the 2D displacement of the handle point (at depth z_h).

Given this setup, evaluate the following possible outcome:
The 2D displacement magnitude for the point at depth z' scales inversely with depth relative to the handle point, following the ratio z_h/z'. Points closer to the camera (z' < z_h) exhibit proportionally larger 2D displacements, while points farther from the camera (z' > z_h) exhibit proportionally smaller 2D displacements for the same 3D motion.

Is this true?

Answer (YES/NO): YES